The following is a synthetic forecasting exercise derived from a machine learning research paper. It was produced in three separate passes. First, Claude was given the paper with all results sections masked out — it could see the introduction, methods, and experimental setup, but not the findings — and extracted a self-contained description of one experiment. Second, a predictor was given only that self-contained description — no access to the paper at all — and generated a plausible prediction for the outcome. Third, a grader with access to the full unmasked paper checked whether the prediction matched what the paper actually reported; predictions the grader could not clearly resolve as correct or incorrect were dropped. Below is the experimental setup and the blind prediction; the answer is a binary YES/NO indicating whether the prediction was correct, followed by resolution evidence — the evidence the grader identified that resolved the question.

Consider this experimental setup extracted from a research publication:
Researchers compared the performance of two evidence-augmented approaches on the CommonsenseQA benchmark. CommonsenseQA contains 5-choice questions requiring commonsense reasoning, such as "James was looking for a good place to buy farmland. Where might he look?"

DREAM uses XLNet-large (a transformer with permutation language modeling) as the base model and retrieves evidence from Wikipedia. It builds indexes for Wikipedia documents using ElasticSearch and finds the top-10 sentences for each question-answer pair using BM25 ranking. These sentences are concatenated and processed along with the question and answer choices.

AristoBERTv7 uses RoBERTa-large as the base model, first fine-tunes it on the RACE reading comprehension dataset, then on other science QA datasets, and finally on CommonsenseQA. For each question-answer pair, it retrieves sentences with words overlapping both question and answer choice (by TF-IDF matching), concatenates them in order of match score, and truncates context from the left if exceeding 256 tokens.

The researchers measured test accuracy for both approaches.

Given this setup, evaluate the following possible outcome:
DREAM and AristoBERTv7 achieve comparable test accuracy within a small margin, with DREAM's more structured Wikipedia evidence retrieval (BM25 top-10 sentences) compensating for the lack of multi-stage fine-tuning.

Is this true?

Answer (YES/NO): NO